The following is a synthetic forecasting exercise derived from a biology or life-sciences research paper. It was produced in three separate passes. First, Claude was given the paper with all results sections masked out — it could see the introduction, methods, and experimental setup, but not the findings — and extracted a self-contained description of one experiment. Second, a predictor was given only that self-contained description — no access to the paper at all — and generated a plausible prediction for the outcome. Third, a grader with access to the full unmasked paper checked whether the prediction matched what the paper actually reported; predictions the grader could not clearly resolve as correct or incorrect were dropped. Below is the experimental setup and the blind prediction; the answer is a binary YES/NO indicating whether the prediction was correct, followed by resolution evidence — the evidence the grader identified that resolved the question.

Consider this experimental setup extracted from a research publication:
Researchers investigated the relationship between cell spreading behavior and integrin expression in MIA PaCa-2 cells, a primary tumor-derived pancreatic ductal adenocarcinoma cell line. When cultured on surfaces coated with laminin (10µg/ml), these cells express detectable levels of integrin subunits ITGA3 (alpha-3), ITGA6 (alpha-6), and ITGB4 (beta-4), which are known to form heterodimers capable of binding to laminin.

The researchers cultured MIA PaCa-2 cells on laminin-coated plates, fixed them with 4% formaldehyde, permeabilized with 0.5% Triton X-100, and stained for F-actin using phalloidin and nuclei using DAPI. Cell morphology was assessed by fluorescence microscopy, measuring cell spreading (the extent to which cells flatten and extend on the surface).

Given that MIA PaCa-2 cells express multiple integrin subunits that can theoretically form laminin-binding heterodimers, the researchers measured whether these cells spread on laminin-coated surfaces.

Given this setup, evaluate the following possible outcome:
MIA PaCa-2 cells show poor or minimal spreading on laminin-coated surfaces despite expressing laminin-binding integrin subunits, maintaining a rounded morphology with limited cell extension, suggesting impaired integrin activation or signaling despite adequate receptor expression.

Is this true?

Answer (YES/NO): YES